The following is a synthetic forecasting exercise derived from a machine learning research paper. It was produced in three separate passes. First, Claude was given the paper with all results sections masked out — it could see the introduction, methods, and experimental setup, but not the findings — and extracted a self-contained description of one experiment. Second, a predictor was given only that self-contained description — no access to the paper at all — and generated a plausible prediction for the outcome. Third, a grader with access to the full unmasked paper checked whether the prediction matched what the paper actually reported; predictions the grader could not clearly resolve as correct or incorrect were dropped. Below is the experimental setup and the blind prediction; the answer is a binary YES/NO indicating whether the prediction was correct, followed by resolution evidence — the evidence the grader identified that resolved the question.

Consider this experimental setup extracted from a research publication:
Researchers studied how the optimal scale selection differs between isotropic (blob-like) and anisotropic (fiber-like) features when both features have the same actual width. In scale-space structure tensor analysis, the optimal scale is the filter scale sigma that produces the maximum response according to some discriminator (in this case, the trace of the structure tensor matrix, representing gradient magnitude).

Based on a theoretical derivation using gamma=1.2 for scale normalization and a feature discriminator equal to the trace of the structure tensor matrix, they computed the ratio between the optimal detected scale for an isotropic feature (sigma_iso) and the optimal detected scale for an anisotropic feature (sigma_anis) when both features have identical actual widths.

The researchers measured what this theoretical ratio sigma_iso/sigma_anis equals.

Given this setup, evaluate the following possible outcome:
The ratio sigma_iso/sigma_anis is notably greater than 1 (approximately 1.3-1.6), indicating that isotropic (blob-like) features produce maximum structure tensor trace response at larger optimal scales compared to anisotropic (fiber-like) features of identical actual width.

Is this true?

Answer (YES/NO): NO